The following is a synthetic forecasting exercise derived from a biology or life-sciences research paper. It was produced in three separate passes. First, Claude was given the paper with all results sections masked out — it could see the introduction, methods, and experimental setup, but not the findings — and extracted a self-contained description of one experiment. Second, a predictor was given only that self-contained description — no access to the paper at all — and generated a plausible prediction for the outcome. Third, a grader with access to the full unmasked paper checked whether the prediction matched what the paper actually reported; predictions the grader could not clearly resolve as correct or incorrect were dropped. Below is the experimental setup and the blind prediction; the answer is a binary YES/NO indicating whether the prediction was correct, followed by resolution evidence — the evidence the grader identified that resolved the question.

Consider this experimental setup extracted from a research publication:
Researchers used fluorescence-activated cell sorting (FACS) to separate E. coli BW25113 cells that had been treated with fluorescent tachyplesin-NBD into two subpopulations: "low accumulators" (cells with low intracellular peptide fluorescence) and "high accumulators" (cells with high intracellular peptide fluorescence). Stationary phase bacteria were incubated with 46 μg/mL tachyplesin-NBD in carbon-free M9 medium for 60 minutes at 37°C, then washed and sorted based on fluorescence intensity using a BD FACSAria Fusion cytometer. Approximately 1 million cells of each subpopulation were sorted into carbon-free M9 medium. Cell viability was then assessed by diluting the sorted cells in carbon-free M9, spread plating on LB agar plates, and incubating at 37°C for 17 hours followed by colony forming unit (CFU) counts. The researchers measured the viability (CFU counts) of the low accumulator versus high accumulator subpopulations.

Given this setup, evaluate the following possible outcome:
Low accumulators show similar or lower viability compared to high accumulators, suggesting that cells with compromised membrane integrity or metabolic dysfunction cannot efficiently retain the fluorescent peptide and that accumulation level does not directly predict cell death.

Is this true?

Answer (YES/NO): NO